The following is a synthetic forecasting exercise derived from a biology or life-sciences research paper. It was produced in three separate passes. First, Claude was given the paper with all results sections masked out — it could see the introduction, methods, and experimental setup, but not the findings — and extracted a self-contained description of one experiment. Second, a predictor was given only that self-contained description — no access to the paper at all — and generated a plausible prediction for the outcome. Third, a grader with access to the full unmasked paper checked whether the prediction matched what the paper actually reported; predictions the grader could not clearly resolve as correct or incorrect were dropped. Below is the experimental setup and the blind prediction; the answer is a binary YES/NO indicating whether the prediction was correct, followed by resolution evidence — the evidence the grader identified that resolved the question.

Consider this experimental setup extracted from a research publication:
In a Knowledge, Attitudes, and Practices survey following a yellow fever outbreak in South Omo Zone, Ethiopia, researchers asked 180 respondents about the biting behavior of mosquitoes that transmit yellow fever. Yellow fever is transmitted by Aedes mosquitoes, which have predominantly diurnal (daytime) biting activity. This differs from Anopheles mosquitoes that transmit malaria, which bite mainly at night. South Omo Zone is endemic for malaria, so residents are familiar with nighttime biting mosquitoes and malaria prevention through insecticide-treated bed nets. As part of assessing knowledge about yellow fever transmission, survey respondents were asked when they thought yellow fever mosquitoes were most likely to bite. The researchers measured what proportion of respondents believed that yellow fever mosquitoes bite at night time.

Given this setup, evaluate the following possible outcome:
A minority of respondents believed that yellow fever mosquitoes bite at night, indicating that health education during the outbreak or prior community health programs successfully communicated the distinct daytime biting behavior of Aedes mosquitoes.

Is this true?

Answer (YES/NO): NO